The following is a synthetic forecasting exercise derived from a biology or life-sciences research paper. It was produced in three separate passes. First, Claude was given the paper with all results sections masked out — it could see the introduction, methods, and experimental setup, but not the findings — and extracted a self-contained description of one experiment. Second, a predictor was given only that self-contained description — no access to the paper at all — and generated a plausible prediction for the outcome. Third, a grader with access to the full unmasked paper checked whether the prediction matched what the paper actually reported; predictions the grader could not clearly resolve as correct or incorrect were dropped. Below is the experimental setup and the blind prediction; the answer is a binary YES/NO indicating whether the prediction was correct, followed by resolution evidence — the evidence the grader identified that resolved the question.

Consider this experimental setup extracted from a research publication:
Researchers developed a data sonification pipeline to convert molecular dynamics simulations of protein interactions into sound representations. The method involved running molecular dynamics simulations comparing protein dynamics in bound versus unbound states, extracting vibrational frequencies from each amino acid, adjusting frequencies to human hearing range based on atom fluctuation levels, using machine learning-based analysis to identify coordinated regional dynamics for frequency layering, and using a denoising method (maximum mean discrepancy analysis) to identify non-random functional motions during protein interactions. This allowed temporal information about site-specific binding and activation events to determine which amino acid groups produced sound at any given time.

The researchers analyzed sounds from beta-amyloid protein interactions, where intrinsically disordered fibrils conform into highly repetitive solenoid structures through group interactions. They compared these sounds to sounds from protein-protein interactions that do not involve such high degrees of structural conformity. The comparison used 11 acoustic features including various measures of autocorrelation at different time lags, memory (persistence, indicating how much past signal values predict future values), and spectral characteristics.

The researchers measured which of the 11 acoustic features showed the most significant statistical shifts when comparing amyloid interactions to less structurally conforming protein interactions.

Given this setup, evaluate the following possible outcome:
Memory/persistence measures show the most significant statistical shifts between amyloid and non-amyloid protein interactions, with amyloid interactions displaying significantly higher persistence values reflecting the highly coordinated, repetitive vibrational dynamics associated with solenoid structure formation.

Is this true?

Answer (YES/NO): NO